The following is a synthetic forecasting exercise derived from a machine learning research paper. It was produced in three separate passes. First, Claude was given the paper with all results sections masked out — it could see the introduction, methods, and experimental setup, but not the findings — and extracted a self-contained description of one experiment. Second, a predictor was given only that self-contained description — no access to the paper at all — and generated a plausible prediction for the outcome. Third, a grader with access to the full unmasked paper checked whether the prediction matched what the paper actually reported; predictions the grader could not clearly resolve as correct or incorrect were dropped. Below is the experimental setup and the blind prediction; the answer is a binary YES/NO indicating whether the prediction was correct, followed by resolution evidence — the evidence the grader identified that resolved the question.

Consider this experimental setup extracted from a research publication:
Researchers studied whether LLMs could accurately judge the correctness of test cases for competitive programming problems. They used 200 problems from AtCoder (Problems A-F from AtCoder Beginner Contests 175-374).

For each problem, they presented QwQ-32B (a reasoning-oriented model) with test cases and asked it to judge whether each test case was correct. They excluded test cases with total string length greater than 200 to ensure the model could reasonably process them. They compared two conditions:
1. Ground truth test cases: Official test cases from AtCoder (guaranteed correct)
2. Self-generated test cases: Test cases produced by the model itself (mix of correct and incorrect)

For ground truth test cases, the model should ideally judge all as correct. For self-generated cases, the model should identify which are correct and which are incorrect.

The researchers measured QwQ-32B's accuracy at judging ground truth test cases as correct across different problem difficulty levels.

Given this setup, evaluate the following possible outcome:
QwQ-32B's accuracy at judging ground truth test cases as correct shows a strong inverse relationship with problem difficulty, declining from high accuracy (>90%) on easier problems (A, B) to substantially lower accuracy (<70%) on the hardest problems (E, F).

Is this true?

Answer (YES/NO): NO